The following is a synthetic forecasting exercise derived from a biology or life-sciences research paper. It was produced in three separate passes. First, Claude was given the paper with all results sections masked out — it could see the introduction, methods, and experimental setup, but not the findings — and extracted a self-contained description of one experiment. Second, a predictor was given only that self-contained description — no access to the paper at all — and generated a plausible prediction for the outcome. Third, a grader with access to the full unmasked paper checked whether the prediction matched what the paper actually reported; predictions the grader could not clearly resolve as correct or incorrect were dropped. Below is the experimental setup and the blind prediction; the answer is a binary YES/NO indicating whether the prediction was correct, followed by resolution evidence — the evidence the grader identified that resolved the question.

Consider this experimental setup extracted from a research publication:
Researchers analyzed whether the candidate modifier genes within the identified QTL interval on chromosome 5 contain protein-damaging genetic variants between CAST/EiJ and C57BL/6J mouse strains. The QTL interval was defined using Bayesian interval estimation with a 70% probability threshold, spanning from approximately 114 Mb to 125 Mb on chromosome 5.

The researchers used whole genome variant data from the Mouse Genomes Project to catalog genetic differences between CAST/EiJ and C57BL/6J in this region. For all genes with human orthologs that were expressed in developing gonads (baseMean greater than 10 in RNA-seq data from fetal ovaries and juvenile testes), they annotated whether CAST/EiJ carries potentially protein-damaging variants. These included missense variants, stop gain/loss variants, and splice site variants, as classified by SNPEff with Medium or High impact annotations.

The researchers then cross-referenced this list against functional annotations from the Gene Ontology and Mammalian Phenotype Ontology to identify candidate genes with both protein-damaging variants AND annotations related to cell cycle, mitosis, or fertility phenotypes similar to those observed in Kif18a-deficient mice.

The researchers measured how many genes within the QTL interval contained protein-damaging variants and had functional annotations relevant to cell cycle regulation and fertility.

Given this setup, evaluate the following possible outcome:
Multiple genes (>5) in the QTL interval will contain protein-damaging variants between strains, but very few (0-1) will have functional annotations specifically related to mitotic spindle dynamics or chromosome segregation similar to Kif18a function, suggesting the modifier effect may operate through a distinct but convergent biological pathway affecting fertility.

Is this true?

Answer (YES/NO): NO